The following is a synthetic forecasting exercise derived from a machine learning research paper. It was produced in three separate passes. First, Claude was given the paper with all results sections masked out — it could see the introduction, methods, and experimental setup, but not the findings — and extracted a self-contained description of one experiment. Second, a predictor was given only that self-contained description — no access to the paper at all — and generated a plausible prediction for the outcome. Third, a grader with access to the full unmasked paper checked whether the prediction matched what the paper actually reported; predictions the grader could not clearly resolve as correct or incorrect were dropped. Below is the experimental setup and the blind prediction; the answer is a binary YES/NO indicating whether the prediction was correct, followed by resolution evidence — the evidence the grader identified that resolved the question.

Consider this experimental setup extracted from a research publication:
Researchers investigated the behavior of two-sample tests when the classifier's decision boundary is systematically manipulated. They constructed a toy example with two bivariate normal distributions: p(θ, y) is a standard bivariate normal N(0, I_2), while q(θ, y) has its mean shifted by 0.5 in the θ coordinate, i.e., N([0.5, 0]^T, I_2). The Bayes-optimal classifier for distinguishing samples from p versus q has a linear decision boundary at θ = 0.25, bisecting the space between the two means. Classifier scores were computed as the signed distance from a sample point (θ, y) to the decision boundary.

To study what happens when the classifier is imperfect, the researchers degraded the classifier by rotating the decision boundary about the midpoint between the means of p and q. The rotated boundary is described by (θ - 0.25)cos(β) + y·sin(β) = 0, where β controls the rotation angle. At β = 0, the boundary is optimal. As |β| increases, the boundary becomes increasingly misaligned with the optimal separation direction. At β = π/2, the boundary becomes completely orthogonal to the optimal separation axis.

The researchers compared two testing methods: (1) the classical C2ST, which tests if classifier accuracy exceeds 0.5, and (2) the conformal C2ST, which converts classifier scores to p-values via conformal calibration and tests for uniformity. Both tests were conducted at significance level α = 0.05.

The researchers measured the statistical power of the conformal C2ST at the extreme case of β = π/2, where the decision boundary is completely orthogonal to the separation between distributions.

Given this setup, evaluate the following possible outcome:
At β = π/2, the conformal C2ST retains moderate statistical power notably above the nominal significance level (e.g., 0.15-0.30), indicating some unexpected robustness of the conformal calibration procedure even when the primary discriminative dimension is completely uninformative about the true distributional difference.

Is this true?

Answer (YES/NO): NO